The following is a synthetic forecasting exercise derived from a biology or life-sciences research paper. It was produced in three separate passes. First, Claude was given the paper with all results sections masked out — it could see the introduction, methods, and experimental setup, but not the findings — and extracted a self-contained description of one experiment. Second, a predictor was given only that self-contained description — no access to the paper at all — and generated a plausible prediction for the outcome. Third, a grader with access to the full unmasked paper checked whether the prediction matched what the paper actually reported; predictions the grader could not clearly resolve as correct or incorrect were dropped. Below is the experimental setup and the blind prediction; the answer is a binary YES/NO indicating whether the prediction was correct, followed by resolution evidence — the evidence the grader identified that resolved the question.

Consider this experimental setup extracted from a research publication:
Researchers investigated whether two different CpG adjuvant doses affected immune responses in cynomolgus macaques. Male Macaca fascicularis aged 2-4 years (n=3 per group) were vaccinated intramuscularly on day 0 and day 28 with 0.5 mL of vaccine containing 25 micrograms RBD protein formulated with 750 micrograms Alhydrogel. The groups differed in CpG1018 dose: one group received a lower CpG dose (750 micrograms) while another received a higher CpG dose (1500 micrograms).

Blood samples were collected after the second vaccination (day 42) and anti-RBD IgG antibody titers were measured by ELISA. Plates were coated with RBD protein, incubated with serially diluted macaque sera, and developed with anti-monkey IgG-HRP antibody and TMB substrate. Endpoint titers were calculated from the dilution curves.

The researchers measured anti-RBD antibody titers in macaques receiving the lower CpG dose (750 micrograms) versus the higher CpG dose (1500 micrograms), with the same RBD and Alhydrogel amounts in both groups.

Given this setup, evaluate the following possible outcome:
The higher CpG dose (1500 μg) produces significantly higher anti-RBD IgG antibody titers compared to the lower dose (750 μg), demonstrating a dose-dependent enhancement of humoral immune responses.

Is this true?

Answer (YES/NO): NO